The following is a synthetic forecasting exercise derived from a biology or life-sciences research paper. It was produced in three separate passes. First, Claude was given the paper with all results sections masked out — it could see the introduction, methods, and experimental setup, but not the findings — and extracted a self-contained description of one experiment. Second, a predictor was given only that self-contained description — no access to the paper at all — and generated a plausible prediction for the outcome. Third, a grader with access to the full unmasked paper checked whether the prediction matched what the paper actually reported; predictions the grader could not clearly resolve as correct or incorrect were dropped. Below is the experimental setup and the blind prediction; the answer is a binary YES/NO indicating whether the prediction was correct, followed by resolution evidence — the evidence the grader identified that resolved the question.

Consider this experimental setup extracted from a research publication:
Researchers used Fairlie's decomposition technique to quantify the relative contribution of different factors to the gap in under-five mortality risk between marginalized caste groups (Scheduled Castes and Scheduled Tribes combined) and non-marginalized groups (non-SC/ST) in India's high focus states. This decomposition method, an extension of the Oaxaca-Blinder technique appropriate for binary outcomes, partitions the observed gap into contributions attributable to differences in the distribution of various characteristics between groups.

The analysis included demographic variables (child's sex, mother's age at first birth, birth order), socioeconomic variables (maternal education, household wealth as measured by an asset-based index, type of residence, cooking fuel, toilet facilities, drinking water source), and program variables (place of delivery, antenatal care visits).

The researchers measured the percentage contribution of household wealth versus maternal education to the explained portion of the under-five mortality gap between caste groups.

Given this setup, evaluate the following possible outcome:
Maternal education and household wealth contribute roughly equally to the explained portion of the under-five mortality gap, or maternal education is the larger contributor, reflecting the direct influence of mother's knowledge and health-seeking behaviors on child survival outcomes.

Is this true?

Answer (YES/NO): NO